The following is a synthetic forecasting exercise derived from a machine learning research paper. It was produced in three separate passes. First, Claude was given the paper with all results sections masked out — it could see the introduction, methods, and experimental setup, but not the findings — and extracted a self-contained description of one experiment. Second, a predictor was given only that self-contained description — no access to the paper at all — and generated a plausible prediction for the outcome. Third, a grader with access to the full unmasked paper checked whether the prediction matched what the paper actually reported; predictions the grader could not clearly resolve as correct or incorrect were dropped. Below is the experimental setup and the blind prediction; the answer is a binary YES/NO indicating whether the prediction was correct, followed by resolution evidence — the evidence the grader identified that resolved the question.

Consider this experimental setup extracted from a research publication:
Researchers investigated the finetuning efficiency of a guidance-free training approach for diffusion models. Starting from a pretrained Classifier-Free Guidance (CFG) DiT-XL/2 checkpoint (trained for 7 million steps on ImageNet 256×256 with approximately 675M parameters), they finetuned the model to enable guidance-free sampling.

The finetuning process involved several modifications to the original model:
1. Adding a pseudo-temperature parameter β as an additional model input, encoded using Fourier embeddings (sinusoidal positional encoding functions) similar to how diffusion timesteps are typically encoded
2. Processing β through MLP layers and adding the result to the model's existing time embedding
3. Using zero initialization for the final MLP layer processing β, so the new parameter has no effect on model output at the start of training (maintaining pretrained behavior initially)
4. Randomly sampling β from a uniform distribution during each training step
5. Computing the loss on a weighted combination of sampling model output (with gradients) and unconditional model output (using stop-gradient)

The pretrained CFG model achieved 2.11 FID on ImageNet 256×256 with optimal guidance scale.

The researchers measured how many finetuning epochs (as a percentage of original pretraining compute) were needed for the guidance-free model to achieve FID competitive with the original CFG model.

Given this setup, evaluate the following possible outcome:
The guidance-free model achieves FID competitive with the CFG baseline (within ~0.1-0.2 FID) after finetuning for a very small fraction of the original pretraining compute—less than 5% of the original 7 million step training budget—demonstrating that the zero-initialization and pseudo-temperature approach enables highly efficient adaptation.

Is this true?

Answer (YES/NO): YES